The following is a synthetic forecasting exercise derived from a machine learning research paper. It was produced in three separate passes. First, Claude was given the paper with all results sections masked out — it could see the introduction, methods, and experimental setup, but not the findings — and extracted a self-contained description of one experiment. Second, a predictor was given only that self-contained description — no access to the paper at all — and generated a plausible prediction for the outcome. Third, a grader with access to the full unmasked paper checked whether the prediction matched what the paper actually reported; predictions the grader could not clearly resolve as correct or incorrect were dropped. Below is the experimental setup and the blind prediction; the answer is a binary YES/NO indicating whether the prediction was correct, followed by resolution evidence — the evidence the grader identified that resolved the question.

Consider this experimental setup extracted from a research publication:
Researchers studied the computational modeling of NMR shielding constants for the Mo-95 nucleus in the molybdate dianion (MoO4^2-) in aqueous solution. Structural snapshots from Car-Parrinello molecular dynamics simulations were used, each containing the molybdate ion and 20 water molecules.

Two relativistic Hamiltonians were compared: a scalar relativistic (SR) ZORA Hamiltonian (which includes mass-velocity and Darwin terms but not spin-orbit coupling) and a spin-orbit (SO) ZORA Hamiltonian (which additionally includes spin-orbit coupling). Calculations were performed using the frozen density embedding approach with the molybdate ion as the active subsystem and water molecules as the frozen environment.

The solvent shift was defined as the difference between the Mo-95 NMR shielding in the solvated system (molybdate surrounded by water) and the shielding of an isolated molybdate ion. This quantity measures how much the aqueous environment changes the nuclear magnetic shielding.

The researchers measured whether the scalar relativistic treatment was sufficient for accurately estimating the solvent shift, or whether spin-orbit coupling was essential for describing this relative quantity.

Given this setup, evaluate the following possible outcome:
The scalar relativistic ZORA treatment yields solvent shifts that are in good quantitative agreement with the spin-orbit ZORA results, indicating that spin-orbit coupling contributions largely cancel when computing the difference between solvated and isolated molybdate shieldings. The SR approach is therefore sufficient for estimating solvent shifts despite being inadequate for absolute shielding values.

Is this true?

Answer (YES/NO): YES